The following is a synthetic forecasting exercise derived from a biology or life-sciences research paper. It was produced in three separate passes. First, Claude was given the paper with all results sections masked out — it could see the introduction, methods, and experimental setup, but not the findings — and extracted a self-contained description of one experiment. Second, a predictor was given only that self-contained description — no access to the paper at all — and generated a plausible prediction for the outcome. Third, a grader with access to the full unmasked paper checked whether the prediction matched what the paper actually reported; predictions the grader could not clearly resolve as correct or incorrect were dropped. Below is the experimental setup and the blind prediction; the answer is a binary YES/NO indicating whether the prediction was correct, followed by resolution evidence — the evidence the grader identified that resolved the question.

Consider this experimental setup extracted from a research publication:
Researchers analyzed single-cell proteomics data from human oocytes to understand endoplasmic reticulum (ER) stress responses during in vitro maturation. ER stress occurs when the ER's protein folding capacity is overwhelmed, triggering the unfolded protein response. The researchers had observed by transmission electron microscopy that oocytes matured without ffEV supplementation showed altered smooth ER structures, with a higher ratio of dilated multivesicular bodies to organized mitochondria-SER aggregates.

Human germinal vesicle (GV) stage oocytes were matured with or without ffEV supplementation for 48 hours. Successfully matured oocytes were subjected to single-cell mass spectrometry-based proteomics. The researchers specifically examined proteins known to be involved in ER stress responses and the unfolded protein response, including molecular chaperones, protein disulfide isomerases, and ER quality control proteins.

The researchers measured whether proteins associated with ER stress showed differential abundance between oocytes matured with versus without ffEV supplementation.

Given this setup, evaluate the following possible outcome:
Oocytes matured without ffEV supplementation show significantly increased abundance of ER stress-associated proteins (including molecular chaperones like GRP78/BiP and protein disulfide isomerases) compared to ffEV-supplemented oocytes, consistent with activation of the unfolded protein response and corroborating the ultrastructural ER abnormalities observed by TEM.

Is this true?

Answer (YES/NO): NO